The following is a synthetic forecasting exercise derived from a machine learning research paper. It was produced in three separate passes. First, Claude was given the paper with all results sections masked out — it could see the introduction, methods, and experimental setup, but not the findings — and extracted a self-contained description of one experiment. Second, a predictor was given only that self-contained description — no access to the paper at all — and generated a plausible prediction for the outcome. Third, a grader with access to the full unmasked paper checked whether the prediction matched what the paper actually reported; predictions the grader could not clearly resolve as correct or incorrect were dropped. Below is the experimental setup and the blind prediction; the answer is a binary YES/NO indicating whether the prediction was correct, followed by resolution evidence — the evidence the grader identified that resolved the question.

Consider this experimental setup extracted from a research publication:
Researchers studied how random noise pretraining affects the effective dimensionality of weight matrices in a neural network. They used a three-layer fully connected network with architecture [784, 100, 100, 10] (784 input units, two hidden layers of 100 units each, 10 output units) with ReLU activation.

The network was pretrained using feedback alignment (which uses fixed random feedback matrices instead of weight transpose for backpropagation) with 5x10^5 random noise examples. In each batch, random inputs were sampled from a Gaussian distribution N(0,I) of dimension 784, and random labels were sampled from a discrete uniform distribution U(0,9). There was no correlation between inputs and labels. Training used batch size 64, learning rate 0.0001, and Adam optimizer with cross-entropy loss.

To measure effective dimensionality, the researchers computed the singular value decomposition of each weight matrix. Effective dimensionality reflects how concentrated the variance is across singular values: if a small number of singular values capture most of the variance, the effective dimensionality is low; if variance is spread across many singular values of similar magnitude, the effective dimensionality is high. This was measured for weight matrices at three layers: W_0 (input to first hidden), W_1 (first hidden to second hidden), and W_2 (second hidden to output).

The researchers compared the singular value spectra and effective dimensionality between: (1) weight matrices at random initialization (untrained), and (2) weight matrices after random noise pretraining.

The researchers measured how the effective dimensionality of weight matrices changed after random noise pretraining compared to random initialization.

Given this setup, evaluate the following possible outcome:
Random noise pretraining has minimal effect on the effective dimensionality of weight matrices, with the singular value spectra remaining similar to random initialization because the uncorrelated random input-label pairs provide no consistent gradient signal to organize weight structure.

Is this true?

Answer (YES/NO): NO